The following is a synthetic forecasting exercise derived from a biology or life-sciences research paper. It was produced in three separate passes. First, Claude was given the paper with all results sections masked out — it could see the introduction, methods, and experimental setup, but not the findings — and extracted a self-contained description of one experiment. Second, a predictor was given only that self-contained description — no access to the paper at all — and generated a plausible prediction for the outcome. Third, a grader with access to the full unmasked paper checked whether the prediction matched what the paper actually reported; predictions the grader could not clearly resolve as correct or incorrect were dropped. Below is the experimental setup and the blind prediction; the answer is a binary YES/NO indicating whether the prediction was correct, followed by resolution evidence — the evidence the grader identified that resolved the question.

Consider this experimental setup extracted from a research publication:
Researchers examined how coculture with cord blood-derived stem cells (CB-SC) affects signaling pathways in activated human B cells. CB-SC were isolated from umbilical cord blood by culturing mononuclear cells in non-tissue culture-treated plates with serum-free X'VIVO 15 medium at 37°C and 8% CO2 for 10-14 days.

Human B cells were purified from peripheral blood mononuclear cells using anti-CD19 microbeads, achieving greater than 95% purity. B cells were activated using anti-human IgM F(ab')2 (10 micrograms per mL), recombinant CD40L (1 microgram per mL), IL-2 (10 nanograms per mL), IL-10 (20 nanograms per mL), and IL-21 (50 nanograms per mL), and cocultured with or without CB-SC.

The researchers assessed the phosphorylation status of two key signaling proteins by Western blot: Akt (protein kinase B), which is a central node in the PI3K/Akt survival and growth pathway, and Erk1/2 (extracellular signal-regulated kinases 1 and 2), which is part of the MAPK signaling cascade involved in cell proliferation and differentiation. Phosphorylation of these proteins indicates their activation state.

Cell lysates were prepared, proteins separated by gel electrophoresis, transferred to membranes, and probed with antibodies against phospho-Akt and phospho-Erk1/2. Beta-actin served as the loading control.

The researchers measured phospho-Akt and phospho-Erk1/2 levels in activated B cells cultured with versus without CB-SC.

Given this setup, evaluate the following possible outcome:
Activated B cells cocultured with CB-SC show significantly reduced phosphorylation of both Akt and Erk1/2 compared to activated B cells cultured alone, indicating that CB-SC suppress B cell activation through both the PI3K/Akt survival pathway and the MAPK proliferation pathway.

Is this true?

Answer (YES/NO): YES